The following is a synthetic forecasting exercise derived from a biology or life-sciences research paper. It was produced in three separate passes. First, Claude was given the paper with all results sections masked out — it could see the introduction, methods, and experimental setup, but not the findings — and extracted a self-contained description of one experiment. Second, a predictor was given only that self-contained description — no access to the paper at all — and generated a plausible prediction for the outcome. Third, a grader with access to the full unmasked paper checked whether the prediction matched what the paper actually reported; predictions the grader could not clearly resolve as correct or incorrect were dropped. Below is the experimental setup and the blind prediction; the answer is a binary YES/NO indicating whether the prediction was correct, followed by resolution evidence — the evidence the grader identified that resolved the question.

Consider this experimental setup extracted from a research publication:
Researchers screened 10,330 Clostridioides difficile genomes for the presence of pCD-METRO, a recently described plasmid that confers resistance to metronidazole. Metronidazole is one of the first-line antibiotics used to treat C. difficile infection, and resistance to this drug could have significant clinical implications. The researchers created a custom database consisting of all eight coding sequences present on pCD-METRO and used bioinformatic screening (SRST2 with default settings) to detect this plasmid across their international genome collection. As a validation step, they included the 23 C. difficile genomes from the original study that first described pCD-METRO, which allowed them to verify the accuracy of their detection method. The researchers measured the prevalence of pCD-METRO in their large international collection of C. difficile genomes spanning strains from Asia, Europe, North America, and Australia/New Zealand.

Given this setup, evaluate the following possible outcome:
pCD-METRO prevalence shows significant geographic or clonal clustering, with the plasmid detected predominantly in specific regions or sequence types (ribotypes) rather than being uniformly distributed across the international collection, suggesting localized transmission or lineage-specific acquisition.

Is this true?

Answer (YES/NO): YES